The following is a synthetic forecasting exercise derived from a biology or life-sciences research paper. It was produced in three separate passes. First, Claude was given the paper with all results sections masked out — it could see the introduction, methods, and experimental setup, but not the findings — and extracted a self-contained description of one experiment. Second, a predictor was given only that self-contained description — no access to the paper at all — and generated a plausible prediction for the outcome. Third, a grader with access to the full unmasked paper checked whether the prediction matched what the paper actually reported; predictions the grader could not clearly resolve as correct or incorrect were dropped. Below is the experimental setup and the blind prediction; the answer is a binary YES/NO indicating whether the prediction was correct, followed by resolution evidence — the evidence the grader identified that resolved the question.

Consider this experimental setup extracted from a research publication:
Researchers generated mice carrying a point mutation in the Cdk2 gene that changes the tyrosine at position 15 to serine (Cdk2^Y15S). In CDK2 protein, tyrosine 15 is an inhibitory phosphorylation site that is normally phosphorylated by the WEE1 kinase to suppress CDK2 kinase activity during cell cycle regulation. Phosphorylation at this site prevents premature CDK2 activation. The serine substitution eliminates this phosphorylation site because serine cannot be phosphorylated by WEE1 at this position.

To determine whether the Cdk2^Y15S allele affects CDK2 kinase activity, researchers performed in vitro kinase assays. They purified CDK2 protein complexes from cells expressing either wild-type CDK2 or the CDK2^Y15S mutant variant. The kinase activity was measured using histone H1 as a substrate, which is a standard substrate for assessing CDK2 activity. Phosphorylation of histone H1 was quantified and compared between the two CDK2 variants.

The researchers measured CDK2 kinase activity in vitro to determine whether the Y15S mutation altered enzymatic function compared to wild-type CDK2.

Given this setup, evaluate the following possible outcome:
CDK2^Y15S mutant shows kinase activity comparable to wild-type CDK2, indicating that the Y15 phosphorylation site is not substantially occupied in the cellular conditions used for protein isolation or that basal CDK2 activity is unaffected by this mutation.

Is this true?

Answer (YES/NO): NO